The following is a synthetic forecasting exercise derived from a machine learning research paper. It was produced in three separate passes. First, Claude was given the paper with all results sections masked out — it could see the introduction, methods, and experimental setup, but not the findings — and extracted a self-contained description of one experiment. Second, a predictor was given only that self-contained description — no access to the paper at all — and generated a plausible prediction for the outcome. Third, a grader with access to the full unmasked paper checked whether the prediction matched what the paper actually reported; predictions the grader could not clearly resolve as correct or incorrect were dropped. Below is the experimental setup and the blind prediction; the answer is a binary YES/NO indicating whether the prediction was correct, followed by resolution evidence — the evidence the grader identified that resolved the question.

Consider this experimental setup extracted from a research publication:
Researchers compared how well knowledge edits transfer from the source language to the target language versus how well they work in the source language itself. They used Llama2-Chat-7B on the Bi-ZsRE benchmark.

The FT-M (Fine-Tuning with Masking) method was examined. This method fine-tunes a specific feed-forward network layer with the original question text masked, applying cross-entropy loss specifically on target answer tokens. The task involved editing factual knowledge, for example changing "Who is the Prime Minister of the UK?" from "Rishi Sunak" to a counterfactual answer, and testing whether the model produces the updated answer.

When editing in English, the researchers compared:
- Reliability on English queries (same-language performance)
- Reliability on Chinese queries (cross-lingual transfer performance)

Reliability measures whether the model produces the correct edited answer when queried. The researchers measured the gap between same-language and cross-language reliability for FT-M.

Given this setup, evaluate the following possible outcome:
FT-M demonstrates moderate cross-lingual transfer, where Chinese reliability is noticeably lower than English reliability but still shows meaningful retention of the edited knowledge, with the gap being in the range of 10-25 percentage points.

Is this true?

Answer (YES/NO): NO